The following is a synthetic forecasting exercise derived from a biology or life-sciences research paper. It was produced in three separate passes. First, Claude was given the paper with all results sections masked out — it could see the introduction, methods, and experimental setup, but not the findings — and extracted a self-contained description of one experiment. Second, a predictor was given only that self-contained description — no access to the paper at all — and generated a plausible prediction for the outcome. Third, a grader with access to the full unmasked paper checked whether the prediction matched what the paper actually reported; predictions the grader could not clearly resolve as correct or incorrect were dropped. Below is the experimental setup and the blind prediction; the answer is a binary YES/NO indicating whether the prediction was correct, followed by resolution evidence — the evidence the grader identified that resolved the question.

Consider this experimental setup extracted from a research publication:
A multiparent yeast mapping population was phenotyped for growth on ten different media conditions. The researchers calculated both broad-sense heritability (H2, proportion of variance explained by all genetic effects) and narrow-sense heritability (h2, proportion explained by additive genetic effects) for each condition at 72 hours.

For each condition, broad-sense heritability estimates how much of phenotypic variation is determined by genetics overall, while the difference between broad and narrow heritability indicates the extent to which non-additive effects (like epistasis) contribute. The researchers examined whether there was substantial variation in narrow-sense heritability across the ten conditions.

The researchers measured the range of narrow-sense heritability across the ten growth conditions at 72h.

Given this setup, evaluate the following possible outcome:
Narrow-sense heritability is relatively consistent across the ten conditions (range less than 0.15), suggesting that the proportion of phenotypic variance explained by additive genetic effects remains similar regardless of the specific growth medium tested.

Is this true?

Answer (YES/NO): NO